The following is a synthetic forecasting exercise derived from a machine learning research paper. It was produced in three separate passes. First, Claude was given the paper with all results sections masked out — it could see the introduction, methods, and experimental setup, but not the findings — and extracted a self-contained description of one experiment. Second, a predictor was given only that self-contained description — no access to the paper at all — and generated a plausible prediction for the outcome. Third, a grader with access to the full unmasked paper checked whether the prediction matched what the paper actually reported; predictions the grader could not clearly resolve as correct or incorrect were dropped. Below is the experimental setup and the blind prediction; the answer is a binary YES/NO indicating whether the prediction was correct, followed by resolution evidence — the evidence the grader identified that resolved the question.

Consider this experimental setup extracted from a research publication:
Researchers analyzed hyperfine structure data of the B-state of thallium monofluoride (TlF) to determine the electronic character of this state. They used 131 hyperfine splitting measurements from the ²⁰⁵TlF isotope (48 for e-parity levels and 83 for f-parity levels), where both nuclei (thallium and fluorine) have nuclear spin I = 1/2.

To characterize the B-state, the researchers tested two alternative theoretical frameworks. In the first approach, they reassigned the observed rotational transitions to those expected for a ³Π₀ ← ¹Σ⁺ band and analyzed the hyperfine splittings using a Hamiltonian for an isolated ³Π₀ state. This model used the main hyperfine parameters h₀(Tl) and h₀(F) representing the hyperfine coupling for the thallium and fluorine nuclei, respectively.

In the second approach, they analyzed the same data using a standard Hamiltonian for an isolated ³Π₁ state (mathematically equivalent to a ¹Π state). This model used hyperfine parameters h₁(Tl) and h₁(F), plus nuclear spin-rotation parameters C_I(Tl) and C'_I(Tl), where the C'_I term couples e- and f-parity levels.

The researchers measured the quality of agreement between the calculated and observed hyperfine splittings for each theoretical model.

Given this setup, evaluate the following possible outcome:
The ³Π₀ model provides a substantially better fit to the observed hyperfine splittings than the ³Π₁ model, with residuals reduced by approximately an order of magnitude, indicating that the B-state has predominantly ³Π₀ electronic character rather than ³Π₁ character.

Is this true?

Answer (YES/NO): NO